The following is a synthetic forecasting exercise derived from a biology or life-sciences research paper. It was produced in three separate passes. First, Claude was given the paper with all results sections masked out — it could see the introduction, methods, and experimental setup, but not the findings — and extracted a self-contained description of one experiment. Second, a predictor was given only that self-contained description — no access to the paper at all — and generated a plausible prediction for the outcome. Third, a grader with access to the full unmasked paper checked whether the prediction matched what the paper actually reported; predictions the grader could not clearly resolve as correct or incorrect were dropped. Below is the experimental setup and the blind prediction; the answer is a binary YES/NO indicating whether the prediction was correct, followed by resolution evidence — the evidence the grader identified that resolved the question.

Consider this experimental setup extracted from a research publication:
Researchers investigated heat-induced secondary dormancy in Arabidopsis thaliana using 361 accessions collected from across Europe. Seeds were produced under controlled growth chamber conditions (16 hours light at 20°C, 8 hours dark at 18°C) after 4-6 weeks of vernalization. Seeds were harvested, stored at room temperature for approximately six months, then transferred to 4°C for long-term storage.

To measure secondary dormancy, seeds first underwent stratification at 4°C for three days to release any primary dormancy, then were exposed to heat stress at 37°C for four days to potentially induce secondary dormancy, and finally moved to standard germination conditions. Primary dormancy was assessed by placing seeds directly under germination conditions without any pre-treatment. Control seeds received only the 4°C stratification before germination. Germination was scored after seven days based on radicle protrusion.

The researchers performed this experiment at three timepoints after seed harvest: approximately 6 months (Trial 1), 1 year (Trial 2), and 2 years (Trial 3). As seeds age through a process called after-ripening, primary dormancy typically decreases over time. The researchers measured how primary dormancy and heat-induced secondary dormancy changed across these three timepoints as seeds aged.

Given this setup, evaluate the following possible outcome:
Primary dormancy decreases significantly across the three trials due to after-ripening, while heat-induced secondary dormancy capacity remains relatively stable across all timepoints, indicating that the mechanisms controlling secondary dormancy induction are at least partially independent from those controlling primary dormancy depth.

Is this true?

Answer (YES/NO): NO